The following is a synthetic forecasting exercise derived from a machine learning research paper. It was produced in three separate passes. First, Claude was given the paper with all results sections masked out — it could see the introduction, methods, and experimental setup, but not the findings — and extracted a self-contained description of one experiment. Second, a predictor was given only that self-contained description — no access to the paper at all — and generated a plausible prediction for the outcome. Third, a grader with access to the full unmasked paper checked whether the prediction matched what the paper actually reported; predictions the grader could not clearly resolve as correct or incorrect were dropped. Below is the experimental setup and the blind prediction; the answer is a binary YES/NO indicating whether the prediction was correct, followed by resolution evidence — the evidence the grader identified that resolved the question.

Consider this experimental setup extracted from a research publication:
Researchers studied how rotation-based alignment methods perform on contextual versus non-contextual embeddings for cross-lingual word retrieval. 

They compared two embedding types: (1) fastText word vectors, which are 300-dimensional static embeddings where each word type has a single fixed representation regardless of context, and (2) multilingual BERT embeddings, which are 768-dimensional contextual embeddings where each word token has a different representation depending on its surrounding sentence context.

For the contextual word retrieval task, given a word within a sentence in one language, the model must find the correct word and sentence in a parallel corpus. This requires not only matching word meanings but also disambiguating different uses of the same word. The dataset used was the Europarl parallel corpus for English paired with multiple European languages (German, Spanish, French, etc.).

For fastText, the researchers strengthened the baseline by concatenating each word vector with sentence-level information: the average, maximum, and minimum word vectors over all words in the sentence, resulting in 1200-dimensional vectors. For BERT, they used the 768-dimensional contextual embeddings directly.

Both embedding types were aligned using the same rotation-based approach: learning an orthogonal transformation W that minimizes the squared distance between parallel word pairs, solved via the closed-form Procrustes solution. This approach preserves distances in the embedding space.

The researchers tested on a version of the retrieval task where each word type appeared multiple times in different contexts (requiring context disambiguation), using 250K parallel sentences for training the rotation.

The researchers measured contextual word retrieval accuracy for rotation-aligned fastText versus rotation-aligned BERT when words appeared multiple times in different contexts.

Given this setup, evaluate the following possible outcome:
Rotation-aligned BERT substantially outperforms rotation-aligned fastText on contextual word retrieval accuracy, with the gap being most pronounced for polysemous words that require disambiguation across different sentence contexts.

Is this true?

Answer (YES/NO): NO